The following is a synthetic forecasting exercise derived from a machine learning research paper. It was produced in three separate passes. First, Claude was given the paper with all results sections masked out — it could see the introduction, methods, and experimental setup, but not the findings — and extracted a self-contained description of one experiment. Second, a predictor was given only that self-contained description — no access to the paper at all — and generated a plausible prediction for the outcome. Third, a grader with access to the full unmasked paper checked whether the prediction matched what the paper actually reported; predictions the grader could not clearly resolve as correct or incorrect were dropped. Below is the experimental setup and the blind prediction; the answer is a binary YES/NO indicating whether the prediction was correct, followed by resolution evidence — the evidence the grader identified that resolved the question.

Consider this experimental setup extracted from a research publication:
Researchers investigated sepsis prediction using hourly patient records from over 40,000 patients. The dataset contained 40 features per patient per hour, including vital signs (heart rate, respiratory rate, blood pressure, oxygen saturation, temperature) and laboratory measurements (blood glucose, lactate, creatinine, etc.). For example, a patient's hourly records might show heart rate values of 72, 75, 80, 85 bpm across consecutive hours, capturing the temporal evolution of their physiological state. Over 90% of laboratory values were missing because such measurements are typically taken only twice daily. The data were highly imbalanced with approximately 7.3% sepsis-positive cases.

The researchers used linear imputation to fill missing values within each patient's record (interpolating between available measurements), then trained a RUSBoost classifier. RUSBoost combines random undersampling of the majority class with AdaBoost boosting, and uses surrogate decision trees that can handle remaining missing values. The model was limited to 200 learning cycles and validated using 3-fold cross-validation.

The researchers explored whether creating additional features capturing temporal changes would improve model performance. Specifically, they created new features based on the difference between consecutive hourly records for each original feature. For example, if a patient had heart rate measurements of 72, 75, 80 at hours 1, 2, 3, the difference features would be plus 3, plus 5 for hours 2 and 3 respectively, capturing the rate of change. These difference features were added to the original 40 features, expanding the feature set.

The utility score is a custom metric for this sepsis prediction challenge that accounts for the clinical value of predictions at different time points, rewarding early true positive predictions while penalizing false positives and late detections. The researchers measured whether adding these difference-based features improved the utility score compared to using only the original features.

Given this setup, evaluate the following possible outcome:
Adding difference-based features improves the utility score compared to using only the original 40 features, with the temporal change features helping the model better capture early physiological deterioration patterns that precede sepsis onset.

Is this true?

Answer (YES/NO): NO